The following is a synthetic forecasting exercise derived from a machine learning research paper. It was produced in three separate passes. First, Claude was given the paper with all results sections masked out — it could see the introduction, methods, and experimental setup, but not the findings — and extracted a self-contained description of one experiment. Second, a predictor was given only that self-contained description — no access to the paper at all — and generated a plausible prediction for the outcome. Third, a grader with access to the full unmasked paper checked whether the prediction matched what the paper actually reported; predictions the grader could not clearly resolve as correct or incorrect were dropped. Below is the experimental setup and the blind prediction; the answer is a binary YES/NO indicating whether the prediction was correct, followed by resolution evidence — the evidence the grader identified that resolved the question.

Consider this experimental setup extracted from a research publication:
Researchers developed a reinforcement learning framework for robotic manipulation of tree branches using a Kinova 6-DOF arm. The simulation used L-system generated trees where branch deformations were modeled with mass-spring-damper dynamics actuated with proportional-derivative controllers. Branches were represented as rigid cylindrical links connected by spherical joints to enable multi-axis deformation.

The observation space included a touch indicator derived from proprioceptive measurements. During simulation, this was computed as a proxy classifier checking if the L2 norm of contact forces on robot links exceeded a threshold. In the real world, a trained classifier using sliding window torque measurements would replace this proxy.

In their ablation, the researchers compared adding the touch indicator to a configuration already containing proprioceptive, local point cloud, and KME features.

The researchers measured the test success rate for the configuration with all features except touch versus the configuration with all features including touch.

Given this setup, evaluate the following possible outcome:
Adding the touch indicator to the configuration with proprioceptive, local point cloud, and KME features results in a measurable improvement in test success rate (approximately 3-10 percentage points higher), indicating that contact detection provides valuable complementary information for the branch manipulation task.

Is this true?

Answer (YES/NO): YES